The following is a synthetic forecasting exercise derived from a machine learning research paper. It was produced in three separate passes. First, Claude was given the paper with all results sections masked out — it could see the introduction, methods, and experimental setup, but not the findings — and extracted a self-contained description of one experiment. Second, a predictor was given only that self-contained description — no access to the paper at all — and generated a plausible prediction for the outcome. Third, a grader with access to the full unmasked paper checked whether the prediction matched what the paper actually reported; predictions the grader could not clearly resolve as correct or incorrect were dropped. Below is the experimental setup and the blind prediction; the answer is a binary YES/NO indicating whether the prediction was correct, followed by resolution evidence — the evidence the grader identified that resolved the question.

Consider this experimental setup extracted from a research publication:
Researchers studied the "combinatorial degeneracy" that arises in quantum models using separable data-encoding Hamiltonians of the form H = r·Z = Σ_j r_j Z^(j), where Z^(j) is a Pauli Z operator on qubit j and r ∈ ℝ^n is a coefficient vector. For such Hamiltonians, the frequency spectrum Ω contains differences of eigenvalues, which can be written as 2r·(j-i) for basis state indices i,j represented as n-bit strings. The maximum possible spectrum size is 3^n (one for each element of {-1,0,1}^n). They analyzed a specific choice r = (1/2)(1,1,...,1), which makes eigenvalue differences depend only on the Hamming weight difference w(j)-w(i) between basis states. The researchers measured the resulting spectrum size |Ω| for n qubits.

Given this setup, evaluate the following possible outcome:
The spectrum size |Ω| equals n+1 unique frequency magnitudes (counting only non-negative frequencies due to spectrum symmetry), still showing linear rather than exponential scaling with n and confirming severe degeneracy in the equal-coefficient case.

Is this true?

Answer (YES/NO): NO